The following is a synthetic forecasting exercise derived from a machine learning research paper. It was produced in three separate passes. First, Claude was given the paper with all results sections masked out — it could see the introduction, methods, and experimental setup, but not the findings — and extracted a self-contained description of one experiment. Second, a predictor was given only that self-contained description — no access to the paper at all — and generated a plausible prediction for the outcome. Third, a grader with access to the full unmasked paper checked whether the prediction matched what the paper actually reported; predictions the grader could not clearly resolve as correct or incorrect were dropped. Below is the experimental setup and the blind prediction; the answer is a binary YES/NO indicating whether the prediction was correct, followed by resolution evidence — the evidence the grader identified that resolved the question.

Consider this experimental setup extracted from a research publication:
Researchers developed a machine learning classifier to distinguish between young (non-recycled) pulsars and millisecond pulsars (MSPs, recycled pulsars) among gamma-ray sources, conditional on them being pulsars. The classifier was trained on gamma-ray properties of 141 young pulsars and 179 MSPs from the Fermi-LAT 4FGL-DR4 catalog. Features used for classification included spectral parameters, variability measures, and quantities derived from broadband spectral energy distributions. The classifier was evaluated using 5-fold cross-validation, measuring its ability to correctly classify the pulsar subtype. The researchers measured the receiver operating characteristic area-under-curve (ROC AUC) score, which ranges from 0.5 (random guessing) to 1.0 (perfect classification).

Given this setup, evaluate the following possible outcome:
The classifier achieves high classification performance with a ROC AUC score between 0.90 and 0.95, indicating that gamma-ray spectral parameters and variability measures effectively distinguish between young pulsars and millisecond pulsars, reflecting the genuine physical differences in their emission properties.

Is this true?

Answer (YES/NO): NO